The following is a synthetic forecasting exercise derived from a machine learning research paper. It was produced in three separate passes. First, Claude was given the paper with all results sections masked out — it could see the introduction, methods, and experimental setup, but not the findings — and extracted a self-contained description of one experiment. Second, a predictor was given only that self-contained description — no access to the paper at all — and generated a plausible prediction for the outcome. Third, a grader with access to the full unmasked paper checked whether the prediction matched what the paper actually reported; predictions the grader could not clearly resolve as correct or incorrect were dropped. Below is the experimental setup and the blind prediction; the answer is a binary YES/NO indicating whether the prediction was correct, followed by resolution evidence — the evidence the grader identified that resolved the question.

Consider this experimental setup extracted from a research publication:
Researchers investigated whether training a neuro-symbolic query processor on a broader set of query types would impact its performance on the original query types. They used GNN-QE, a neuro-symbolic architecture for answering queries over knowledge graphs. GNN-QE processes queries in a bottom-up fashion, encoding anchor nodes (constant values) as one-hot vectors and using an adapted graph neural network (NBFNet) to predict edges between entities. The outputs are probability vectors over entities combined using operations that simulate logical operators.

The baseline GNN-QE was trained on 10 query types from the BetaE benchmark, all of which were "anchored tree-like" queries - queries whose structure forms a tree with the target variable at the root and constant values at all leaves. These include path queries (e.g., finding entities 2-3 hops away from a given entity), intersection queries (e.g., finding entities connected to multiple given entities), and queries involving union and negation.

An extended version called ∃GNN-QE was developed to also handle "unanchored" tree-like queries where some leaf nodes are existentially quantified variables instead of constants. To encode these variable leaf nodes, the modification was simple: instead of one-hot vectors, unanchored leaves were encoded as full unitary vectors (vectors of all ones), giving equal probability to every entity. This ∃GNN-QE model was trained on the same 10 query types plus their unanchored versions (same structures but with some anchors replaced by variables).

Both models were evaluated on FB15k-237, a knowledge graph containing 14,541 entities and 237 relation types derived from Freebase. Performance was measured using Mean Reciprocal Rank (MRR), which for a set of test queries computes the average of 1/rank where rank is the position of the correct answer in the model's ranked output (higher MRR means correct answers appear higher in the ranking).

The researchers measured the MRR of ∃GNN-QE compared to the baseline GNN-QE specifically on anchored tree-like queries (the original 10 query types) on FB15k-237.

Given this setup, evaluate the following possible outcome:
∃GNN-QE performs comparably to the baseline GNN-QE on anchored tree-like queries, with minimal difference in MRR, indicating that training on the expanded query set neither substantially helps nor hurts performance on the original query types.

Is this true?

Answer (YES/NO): YES